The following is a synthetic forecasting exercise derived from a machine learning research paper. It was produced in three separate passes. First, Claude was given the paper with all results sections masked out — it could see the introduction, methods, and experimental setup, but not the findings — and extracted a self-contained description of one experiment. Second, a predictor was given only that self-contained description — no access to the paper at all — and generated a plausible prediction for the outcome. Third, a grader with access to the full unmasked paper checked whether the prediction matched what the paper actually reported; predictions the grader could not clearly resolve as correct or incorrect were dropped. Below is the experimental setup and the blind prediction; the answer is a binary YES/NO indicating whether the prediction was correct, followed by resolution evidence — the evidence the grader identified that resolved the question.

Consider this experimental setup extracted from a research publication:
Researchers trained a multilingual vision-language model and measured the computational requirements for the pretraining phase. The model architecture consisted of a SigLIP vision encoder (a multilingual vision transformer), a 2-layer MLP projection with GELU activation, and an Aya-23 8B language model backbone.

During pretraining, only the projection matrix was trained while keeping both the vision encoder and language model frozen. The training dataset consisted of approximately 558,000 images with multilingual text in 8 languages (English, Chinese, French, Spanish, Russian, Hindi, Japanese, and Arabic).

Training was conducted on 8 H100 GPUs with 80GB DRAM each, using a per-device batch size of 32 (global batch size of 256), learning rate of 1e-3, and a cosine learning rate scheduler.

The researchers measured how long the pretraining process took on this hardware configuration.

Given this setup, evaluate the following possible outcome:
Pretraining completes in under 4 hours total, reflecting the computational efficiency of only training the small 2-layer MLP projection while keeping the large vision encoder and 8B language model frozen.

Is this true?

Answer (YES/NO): NO